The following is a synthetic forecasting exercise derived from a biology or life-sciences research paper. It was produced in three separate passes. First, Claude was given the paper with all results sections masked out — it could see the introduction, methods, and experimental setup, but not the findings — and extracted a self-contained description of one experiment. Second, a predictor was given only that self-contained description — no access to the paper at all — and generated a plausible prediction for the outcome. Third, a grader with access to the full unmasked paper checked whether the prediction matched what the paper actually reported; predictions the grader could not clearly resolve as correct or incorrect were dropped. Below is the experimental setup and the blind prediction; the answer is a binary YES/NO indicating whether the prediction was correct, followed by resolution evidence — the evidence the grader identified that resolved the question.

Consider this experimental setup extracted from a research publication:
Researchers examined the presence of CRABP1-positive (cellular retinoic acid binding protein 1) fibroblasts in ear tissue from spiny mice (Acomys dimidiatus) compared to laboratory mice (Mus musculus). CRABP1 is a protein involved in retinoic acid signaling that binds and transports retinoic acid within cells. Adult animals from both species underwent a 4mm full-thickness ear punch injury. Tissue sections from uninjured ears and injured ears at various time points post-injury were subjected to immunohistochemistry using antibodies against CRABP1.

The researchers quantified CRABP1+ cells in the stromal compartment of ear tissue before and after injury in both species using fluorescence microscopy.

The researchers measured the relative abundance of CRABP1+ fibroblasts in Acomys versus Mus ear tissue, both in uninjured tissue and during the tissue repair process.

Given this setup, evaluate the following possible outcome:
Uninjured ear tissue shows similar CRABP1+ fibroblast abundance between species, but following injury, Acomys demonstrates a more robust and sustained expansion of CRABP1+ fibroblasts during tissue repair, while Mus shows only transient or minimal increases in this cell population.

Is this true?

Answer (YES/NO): NO